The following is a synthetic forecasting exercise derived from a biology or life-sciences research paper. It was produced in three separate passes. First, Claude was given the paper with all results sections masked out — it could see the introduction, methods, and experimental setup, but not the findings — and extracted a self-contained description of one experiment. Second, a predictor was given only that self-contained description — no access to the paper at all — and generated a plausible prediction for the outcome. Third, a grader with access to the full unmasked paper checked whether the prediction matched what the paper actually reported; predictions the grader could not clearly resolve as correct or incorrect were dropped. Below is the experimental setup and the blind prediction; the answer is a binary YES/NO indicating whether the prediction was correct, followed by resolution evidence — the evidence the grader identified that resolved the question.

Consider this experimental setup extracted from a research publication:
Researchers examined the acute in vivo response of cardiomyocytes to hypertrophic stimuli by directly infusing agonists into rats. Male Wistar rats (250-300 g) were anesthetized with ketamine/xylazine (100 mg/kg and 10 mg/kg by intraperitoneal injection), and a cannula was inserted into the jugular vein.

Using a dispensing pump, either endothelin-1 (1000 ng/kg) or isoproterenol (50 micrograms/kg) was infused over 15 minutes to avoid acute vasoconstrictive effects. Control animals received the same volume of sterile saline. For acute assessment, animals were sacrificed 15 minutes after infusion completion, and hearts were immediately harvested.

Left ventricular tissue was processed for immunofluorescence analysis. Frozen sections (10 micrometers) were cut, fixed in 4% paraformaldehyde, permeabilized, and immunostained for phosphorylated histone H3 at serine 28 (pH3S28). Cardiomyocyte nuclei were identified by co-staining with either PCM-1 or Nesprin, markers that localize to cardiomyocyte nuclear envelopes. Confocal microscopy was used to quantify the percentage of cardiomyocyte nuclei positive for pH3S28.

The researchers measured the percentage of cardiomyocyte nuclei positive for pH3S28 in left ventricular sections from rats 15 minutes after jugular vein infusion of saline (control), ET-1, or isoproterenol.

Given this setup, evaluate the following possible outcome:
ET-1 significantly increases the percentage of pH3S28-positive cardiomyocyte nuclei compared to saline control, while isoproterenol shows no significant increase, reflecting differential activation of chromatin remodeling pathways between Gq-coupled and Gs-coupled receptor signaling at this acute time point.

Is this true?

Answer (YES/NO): NO